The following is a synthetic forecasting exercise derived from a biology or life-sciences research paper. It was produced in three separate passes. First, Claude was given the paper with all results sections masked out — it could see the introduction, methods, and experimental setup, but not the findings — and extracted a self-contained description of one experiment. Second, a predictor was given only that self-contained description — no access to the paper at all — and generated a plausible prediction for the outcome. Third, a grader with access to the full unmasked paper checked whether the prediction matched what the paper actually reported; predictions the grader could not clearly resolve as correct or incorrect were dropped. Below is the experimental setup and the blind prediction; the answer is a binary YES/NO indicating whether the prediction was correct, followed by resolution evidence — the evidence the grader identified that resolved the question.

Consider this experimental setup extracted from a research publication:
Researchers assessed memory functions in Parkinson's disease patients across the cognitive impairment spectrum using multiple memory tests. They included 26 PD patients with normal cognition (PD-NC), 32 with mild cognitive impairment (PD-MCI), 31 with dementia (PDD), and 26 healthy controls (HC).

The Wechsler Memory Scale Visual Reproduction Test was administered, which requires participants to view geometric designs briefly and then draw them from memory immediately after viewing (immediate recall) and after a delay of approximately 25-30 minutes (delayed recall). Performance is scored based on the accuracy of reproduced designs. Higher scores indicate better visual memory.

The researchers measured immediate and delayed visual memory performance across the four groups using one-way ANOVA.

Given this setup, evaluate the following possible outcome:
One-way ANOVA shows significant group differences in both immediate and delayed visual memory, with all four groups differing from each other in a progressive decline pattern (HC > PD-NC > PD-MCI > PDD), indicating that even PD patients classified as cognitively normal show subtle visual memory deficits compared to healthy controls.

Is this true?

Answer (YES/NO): YES